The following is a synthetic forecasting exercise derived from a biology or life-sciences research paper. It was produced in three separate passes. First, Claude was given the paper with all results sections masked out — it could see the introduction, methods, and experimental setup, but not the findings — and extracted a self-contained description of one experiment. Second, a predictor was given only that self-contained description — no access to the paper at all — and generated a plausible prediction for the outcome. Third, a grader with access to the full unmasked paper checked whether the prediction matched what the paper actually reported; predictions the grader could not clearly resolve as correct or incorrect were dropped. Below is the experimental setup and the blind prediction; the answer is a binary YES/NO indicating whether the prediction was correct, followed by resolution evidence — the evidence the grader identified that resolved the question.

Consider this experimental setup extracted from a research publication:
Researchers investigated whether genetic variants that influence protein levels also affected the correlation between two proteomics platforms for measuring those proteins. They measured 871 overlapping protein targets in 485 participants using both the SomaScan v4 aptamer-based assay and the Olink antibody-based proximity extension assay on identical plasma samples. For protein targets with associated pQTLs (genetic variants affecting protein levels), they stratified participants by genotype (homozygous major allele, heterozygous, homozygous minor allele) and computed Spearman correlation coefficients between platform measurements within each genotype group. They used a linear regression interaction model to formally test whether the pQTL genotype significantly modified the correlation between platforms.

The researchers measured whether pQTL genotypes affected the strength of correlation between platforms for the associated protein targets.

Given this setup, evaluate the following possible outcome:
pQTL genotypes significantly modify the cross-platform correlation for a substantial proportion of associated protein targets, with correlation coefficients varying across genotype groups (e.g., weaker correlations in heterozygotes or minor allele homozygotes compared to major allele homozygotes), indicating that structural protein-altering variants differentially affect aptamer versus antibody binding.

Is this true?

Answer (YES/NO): NO